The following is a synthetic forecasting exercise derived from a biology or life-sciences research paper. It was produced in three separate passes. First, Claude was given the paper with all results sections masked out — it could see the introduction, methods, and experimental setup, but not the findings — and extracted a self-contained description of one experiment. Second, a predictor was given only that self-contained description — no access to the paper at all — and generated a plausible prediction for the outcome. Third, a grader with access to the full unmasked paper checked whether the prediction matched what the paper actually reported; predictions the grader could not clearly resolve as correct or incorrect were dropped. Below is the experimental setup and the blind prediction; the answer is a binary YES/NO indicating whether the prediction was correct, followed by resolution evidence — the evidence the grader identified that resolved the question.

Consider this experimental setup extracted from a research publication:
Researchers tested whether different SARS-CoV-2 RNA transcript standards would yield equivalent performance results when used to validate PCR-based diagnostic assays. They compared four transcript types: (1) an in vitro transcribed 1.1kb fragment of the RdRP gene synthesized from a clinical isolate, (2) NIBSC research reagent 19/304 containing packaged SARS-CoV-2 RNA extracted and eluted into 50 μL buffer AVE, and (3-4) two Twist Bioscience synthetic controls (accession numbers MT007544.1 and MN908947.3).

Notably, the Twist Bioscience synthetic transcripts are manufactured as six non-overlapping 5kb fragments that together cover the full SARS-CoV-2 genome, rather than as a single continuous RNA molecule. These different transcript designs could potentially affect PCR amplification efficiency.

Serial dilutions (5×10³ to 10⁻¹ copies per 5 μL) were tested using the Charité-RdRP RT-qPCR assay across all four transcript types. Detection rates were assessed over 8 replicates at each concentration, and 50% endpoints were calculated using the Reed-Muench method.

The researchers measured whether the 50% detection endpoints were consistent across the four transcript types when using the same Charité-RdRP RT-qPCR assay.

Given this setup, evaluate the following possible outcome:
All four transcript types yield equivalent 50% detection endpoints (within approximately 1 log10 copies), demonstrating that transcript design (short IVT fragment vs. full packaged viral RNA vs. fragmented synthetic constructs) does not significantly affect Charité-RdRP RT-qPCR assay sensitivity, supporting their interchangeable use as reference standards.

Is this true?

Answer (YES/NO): NO